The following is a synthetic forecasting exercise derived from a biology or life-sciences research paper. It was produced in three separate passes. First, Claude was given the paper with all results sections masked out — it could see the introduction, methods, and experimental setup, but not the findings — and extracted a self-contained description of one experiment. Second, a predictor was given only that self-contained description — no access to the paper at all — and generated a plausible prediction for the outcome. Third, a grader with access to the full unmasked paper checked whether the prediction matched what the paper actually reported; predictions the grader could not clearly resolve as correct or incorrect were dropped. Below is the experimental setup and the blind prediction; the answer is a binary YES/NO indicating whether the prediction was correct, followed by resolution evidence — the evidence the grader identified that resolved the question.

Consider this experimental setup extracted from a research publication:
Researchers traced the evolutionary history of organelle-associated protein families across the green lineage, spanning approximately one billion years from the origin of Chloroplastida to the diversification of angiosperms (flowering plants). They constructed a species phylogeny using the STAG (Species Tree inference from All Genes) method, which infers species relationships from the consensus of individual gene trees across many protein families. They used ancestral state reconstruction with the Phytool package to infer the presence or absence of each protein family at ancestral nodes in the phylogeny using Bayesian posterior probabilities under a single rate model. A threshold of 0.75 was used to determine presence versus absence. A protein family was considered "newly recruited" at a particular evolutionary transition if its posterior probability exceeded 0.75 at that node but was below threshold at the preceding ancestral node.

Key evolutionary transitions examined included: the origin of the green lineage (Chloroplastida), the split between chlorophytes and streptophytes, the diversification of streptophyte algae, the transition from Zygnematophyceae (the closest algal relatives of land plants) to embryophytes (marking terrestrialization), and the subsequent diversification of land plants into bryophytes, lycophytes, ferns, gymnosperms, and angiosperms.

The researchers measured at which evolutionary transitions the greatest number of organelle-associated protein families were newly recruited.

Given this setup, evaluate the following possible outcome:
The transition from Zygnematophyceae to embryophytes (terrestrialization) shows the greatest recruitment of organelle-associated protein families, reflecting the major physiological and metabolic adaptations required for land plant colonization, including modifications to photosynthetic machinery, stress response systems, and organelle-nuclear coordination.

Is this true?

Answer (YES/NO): NO